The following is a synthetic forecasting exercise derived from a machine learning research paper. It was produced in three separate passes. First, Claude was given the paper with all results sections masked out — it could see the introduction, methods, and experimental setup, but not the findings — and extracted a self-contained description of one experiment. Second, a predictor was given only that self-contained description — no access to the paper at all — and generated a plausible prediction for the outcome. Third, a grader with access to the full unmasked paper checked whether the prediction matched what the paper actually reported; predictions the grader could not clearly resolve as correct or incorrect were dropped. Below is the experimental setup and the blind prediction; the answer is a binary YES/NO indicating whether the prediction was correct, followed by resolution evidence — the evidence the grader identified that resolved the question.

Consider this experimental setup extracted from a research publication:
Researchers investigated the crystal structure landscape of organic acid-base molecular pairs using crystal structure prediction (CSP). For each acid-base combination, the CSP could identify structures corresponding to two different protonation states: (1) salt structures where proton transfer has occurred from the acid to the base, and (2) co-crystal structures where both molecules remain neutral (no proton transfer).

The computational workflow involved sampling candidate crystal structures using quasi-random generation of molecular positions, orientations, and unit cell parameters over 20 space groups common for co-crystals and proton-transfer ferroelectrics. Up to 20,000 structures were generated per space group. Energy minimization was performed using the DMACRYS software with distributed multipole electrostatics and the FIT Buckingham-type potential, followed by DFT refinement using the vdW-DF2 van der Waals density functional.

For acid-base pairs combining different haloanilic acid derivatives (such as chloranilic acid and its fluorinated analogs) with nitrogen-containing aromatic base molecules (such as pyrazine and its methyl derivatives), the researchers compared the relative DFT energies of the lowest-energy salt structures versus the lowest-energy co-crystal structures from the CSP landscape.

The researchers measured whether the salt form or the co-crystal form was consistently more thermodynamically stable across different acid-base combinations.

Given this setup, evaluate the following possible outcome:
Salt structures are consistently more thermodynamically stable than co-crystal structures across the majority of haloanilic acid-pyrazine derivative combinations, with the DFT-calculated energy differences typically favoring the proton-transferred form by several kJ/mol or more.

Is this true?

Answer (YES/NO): NO